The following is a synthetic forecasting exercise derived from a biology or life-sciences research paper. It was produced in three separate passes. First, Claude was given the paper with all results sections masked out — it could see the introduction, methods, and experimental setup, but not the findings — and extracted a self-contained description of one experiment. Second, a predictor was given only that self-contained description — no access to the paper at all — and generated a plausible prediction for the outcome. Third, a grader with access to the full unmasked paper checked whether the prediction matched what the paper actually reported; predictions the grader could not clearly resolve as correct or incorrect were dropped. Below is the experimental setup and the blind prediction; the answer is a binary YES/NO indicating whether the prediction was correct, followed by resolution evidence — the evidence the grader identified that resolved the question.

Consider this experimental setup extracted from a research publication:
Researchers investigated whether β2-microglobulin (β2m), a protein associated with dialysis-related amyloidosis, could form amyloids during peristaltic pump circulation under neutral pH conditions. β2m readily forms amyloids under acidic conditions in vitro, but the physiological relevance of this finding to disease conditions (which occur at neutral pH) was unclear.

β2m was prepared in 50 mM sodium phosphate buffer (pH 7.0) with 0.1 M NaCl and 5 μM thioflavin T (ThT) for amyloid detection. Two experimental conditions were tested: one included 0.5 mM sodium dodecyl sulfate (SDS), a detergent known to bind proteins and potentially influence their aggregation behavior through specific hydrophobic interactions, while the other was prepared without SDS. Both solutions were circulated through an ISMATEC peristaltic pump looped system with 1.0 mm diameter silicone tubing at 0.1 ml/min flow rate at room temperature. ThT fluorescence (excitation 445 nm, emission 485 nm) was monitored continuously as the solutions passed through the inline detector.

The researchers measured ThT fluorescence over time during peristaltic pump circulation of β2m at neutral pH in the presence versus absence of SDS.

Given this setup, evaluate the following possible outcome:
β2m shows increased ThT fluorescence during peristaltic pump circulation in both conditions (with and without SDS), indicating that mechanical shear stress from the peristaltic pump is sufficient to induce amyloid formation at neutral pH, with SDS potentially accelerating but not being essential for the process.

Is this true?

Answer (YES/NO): NO